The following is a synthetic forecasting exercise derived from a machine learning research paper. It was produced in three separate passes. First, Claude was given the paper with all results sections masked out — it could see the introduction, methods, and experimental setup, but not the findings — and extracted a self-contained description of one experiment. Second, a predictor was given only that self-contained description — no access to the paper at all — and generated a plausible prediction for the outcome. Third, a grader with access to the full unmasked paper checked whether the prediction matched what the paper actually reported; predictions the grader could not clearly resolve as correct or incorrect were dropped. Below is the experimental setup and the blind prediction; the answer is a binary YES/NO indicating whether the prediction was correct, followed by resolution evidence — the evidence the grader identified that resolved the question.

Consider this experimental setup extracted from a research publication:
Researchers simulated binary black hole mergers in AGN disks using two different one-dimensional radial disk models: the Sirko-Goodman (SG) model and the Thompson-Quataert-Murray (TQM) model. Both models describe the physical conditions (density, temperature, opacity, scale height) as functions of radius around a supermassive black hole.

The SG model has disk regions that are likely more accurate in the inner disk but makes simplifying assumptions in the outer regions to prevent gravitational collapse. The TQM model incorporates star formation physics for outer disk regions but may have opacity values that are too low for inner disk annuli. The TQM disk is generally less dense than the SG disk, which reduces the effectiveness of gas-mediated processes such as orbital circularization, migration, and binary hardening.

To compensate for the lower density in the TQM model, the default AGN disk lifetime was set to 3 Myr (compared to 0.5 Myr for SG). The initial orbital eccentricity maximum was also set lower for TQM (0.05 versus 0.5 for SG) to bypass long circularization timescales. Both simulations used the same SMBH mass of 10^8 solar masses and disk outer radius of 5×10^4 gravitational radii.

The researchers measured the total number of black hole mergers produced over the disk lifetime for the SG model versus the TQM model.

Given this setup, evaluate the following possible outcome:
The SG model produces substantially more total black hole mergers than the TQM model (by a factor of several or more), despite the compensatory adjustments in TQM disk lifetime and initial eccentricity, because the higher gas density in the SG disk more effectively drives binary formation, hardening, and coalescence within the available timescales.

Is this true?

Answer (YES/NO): NO